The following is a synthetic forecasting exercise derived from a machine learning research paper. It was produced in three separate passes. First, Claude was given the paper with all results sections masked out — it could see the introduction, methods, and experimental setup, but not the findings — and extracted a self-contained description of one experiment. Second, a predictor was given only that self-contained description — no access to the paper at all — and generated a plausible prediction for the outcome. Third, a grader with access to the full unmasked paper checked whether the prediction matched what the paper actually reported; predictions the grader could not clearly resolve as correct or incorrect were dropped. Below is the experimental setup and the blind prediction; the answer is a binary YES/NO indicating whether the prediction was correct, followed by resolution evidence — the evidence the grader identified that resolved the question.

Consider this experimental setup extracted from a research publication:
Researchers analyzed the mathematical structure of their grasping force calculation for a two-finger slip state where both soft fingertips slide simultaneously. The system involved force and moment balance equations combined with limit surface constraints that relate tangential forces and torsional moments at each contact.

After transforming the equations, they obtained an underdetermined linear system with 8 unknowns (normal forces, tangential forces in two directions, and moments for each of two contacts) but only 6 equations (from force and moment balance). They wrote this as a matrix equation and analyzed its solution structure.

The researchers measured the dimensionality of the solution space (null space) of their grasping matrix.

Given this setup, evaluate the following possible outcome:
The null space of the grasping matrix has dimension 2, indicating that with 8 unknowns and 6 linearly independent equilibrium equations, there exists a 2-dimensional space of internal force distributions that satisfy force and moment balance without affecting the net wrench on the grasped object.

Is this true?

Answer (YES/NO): YES